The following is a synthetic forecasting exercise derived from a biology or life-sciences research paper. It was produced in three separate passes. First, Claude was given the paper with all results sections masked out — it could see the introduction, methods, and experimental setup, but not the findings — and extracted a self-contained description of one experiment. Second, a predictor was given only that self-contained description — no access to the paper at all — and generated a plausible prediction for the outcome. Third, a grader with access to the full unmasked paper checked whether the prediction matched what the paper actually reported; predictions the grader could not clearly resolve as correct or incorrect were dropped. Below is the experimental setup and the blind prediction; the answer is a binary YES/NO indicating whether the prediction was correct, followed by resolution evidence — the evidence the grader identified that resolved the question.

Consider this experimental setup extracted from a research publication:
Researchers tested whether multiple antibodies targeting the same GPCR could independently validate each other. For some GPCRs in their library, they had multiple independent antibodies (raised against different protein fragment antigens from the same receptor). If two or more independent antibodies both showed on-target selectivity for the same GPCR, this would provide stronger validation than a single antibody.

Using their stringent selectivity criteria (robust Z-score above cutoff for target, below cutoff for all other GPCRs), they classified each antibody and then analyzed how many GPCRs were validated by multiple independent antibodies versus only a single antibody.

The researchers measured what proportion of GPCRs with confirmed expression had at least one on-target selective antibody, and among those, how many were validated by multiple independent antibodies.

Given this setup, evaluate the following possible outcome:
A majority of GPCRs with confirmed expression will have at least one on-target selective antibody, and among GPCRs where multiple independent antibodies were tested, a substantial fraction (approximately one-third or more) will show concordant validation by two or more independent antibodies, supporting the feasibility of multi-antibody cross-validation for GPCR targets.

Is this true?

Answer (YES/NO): YES